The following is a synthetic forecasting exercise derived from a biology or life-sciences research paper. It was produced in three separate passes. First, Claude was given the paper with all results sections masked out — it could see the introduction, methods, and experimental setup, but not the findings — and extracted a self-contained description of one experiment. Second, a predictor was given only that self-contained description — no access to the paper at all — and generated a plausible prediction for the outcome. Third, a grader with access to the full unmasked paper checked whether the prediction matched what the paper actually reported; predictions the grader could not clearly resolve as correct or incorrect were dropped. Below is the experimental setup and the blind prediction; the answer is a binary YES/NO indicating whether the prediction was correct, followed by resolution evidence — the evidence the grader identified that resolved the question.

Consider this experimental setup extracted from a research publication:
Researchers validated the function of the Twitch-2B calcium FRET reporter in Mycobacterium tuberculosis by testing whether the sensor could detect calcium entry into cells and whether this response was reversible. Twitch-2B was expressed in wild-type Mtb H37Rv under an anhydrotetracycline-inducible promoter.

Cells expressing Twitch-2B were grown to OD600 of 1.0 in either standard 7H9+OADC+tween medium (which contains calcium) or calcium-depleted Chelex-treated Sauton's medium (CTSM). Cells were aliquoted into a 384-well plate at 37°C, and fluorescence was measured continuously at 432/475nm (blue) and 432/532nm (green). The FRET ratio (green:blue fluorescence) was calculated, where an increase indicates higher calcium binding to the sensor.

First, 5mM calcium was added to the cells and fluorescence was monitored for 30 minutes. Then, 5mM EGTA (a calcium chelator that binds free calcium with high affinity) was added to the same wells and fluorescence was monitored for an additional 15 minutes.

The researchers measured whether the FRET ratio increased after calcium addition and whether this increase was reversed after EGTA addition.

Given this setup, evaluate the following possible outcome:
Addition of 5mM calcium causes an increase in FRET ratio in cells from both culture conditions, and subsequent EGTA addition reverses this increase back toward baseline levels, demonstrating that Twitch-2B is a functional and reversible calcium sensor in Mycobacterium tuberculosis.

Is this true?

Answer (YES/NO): NO